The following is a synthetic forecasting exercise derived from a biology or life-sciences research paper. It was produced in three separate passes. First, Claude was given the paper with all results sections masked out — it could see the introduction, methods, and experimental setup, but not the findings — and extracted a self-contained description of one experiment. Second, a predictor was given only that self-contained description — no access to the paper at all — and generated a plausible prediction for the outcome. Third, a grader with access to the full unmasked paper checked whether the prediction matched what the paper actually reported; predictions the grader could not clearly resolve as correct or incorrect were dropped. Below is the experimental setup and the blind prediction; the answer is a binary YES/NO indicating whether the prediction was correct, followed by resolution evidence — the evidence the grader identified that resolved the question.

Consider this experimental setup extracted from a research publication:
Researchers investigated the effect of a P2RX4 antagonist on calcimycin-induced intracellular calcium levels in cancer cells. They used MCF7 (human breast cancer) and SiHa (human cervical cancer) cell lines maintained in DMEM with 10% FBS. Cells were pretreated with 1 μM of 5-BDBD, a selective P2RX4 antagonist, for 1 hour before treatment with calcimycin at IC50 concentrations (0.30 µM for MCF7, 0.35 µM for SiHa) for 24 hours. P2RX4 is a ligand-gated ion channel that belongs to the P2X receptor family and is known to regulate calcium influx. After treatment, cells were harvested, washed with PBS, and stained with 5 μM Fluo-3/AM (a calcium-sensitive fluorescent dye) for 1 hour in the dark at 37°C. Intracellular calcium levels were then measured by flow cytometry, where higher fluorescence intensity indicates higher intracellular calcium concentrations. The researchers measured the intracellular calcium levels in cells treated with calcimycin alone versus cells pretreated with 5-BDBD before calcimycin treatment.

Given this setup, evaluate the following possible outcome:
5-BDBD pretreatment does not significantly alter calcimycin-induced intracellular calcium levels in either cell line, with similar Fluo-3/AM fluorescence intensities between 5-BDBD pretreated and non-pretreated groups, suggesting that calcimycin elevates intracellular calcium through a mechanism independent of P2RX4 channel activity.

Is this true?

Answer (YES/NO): NO